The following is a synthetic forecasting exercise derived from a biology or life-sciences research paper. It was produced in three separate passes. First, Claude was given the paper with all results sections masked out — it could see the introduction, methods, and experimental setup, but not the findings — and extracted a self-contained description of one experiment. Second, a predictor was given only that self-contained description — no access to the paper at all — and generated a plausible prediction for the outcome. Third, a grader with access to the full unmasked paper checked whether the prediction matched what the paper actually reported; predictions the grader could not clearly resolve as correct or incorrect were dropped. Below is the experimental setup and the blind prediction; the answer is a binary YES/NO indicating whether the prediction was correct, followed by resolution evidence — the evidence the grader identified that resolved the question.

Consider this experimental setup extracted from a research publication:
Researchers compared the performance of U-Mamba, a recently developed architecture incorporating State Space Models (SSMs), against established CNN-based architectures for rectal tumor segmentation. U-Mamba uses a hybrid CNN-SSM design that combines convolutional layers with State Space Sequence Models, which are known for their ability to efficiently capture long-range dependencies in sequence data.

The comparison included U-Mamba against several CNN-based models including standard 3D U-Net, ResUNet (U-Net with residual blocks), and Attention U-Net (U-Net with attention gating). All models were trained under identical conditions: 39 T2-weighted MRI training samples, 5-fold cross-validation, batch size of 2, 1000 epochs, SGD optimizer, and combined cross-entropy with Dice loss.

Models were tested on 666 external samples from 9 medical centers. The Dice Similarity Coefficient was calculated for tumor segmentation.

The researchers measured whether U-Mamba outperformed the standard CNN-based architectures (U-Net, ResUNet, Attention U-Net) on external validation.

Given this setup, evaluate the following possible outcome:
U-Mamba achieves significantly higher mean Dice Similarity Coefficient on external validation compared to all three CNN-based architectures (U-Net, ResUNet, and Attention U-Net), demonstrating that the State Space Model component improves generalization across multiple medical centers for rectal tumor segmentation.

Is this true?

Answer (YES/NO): NO